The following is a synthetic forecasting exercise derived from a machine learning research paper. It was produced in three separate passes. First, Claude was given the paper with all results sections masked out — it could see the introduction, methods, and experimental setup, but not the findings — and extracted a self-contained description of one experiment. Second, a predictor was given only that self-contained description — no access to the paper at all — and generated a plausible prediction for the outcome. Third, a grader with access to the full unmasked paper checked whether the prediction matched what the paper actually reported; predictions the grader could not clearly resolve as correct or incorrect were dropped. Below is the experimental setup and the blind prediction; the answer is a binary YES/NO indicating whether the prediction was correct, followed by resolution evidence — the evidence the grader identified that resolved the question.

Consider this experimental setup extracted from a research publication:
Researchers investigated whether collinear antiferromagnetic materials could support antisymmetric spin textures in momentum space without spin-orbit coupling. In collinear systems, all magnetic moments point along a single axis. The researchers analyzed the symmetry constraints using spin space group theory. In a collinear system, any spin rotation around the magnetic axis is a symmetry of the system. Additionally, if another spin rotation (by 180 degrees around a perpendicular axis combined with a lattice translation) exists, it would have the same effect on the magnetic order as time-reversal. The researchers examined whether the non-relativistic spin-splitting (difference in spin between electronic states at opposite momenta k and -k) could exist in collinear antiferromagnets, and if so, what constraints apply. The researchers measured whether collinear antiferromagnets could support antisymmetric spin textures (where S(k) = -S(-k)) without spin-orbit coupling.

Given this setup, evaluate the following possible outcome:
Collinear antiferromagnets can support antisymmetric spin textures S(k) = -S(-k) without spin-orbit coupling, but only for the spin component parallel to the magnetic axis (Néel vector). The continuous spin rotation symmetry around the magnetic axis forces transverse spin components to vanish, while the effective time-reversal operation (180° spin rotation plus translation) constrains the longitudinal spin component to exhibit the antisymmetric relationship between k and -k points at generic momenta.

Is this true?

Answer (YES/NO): NO